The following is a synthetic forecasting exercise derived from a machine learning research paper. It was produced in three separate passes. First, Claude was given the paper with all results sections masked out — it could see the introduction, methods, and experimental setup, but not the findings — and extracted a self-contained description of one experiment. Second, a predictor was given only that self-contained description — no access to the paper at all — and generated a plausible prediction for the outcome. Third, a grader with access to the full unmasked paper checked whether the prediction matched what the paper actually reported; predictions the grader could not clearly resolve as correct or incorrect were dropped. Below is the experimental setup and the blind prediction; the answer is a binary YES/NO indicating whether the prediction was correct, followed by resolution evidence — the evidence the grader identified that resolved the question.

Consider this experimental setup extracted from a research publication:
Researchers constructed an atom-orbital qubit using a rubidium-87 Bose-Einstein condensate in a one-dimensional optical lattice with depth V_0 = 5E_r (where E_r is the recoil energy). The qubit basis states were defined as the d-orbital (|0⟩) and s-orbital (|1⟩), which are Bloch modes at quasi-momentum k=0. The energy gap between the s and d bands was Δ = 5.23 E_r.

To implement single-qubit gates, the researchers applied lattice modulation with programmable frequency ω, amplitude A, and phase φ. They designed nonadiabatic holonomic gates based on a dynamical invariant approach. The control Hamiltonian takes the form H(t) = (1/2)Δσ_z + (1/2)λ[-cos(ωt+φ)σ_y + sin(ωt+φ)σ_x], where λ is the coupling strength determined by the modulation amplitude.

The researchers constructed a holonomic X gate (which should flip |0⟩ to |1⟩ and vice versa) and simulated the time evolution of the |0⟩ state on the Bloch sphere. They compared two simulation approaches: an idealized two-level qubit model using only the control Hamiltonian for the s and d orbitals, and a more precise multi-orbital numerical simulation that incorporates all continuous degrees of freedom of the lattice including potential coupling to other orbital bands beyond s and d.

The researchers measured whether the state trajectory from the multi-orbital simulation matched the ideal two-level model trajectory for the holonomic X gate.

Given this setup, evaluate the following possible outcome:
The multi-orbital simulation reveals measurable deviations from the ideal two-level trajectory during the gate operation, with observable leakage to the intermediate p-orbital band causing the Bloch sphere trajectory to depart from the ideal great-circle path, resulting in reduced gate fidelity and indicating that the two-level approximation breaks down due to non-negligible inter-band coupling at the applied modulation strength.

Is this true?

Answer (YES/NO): NO